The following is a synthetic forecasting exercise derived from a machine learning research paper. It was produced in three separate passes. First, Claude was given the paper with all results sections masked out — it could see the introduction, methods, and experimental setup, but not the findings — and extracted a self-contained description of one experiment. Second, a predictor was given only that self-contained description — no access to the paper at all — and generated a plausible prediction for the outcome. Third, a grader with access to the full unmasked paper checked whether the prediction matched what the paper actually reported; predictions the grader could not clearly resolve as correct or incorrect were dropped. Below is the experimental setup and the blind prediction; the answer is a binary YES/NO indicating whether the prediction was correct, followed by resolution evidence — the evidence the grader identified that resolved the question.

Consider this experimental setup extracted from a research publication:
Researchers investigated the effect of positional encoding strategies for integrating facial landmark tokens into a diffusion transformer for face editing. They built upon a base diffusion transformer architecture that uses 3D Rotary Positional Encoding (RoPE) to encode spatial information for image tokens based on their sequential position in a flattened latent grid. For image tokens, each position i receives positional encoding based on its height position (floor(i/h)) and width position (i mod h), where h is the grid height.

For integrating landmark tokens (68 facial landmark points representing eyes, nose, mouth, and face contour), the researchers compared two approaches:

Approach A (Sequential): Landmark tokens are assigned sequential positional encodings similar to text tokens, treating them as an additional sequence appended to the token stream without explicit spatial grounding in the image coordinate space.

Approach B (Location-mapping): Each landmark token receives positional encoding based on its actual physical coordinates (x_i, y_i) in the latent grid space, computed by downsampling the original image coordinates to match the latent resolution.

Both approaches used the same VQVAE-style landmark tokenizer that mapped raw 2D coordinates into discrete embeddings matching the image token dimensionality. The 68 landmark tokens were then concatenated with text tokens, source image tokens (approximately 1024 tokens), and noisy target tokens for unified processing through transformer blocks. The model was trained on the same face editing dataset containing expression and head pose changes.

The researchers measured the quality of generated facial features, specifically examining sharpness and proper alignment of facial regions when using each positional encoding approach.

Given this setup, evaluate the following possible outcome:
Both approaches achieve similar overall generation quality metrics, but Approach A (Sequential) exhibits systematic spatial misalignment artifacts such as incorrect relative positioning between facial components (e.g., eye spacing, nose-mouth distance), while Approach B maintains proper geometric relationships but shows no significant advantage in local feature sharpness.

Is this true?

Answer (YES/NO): NO